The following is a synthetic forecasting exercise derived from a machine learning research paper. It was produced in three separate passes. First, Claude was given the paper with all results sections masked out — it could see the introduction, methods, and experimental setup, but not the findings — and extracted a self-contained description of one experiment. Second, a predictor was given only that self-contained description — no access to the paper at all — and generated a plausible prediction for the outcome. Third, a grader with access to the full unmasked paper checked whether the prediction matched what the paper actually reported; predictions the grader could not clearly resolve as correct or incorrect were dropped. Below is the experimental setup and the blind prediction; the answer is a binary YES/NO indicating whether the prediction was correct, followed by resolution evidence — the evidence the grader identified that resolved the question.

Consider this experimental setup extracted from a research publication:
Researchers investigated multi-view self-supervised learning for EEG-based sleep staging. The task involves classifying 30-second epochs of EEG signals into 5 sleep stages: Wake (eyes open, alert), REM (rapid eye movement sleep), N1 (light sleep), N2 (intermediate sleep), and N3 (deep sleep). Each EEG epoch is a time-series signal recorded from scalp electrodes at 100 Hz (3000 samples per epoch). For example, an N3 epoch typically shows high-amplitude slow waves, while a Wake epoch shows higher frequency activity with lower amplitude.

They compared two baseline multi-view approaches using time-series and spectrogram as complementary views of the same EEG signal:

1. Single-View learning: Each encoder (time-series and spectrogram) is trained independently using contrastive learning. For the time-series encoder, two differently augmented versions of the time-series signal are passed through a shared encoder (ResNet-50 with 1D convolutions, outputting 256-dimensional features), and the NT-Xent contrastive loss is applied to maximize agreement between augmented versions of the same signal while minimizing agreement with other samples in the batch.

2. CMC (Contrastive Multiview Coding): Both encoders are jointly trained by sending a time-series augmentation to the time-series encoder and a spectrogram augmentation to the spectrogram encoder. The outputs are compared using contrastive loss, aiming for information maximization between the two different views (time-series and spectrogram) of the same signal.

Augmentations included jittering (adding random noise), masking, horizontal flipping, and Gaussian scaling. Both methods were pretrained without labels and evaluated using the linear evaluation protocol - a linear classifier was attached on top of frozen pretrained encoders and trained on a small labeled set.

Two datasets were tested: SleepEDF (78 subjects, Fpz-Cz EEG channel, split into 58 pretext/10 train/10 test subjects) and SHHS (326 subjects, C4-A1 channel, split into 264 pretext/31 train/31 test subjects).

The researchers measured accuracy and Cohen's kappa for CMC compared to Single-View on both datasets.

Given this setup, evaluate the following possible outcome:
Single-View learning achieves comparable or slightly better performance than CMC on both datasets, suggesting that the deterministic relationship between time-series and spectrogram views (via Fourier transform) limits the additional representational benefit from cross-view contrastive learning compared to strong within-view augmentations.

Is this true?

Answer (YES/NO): NO